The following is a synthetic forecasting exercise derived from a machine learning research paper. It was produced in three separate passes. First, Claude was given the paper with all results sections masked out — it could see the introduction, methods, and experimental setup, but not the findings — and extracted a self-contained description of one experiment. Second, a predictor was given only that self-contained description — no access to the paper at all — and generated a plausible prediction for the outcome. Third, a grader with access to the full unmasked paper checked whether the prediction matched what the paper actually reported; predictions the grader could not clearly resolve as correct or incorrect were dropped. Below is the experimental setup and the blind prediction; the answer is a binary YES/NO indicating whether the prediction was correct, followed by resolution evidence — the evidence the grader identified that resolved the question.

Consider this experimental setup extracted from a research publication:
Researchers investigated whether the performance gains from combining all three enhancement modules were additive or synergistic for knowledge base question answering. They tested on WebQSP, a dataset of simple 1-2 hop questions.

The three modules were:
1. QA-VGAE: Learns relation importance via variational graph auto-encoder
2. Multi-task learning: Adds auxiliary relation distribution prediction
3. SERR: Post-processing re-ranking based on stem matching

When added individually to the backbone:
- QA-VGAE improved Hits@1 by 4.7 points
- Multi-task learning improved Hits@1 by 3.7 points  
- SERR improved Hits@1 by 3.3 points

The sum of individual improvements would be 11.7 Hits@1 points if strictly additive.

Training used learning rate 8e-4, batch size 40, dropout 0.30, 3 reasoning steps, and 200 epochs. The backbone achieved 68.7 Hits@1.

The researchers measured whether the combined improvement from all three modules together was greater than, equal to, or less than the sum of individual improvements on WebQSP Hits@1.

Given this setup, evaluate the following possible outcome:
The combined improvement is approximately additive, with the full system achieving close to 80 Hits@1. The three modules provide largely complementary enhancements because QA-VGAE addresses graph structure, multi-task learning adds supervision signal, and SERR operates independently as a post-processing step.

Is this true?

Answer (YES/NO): NO